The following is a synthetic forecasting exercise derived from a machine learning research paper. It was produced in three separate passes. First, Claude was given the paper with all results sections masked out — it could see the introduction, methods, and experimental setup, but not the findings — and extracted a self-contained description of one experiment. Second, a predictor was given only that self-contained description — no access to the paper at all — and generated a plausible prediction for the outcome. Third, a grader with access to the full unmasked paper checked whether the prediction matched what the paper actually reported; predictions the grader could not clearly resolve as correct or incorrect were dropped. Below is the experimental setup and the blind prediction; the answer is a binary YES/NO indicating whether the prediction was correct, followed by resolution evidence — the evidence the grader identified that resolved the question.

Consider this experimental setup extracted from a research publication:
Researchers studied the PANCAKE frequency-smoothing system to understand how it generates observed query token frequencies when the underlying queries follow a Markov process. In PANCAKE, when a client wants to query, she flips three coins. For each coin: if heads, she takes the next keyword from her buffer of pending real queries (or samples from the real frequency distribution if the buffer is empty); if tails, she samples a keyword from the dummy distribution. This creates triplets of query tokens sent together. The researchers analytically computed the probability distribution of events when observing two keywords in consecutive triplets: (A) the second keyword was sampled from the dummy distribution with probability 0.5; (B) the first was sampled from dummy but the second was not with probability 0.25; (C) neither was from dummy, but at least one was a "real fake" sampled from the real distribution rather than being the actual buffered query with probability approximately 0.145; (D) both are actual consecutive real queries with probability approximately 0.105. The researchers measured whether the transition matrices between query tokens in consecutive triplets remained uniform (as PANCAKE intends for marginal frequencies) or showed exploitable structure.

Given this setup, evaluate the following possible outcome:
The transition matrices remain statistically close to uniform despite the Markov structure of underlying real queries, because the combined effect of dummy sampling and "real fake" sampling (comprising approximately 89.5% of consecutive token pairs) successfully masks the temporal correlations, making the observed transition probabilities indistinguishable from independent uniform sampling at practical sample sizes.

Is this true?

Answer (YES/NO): NO